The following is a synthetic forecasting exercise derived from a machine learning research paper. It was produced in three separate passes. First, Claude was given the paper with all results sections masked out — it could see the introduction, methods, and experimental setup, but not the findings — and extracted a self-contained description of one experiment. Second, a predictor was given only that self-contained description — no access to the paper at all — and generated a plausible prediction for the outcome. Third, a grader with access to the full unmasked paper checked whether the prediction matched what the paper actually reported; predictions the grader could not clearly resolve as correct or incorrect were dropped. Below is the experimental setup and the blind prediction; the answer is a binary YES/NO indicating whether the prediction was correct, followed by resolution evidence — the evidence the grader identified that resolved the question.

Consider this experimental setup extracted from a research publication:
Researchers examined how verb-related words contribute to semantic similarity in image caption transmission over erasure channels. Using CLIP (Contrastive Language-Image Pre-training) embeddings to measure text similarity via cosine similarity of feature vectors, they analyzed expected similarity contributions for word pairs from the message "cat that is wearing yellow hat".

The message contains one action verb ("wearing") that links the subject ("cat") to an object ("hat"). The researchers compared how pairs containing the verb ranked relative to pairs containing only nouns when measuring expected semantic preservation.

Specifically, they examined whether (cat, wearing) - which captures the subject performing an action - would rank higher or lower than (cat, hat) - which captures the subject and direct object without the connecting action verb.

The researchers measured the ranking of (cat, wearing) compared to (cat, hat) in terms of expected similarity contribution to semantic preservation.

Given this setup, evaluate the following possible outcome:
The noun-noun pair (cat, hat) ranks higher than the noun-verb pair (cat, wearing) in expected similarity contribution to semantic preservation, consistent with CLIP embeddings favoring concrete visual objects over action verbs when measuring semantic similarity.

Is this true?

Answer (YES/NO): YES